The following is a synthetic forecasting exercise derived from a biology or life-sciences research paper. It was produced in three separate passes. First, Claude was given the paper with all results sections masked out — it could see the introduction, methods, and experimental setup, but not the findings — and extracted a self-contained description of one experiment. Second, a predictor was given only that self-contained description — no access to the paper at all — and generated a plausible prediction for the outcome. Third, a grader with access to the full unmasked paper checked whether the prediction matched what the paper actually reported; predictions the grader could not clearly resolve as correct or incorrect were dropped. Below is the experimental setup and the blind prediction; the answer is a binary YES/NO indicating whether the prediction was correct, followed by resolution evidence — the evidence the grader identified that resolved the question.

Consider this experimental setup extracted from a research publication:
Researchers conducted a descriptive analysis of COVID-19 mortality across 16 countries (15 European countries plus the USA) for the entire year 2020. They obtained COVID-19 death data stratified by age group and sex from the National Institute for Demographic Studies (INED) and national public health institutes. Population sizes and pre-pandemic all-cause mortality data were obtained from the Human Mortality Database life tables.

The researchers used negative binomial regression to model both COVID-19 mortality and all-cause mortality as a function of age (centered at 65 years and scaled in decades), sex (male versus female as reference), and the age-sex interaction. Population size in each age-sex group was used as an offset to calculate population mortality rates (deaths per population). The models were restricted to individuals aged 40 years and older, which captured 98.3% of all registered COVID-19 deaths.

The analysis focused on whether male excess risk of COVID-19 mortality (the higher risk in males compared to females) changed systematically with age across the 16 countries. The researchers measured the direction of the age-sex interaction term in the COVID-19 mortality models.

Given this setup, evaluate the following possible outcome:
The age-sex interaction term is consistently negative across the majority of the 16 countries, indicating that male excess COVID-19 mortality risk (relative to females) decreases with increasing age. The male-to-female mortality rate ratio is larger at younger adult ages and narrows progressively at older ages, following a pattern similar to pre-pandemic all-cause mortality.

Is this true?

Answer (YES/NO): YES